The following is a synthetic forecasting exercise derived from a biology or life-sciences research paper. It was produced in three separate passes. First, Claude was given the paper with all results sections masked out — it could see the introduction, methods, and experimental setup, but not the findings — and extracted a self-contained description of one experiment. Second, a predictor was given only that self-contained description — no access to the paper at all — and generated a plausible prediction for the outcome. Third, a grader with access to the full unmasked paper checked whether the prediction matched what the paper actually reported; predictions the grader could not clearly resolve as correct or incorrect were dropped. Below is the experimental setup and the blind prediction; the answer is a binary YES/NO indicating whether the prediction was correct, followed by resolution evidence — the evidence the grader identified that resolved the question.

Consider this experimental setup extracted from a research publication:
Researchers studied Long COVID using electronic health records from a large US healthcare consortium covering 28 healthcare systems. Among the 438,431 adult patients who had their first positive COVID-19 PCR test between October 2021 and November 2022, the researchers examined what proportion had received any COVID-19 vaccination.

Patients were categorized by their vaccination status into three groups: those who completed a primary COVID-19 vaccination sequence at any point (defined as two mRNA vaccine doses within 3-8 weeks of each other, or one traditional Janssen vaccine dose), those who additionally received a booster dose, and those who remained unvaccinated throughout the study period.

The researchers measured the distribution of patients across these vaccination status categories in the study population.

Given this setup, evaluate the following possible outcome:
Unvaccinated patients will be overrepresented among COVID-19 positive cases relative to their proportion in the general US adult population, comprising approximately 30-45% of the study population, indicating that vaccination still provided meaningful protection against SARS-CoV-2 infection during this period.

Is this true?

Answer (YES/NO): NO